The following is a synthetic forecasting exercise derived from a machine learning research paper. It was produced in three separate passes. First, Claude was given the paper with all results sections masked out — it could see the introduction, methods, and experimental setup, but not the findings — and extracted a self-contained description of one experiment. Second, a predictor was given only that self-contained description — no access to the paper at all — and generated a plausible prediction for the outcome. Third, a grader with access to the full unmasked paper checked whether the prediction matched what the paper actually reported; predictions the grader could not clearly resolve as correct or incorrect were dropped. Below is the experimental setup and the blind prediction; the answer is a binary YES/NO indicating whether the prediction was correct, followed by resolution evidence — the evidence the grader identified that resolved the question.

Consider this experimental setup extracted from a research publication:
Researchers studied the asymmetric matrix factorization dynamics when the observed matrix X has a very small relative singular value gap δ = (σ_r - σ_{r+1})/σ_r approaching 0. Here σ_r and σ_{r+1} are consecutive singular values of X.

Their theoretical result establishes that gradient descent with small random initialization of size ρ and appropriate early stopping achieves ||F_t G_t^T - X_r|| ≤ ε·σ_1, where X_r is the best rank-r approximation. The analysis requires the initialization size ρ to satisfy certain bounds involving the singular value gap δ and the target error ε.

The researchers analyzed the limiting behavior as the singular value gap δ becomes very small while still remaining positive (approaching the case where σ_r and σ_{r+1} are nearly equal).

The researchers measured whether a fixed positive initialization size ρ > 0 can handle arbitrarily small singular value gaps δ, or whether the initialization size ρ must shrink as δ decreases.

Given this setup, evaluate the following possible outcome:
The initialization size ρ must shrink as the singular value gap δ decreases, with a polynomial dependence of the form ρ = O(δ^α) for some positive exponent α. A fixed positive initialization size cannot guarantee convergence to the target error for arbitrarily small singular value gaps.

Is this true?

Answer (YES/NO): NO